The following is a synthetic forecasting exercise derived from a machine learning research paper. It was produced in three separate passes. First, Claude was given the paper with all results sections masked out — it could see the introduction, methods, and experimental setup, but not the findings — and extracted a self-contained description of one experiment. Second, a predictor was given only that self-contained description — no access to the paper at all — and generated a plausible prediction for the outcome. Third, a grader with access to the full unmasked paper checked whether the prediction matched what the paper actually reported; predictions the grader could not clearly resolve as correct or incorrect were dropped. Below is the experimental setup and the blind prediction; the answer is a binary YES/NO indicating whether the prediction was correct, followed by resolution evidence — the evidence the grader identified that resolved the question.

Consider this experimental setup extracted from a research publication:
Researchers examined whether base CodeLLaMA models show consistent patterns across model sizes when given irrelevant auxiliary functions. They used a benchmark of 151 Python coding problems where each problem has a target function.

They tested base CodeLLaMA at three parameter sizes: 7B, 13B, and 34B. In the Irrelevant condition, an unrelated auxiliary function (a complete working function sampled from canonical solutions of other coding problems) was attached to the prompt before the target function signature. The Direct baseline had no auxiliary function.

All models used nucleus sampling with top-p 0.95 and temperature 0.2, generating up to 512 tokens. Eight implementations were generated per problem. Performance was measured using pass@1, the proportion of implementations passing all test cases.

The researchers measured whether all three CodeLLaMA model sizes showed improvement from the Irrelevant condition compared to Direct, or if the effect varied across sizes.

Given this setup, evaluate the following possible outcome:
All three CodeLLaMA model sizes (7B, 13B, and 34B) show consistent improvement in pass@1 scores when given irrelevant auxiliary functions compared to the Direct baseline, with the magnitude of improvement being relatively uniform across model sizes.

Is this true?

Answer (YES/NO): NO